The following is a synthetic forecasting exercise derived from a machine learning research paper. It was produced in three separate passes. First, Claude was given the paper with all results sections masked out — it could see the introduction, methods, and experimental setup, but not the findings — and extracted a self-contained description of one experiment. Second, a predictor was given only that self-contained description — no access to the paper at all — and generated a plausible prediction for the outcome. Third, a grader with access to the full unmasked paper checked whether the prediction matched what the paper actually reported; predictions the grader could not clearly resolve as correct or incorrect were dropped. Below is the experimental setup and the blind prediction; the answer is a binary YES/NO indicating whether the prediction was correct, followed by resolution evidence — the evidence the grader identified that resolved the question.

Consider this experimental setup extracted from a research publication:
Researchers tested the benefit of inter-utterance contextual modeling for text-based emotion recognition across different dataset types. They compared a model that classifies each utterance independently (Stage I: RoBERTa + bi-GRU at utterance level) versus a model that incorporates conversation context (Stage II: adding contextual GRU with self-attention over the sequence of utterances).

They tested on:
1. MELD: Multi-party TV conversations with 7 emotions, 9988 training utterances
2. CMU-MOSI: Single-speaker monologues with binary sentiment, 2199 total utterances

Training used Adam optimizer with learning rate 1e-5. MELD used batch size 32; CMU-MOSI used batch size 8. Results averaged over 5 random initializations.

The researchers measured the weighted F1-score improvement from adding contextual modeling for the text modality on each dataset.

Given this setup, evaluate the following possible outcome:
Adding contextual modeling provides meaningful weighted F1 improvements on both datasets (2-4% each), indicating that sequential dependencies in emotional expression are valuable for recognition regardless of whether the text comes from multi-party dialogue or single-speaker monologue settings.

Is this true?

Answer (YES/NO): NO